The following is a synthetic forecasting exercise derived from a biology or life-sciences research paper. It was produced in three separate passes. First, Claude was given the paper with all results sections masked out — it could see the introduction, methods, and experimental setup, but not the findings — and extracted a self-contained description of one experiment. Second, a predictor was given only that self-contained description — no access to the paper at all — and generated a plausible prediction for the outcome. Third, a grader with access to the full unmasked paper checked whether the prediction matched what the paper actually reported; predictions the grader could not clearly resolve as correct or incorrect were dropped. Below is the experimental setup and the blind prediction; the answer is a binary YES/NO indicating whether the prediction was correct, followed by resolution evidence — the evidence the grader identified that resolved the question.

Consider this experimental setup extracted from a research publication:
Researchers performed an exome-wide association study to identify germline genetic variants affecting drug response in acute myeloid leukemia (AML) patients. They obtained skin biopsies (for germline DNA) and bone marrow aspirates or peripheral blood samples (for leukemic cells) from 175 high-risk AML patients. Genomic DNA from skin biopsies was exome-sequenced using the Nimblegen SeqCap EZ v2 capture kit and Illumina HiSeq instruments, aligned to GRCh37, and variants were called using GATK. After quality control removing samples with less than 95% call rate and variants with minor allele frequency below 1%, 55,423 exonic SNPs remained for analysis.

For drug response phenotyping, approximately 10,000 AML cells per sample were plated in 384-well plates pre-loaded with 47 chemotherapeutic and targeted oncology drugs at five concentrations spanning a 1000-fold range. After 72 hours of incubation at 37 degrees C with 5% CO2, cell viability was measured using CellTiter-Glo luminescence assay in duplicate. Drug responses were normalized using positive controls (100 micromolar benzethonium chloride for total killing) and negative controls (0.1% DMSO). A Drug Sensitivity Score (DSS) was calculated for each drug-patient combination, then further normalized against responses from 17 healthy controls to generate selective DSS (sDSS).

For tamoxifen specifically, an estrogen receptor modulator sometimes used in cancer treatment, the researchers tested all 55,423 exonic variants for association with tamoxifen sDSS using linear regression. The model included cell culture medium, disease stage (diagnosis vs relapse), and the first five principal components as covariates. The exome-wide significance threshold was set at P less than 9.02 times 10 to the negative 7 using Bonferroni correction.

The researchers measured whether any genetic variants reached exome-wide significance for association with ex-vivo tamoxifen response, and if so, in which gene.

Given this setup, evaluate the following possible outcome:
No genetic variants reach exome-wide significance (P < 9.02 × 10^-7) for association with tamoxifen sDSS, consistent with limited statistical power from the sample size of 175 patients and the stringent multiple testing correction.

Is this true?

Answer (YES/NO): NO